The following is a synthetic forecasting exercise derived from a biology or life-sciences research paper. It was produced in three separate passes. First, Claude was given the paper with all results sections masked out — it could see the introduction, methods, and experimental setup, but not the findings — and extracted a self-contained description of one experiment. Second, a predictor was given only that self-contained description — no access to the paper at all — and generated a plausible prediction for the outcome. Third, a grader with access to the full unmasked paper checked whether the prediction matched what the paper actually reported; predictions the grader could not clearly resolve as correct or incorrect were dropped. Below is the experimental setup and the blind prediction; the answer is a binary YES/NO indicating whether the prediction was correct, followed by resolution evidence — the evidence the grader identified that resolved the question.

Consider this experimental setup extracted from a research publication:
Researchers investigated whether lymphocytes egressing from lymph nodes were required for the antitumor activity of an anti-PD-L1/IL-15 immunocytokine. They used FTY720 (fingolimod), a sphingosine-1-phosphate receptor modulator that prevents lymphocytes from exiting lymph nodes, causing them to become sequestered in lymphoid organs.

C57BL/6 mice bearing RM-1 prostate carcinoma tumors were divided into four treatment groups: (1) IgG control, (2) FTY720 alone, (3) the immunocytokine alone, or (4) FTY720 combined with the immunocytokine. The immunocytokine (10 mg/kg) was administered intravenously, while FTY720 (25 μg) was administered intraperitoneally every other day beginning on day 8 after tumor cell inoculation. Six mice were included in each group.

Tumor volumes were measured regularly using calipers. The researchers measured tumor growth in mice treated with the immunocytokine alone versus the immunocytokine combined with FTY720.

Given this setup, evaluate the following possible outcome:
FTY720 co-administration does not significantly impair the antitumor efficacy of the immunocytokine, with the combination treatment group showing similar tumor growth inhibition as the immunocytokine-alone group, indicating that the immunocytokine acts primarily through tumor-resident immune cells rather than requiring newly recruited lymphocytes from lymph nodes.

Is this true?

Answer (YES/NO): NO